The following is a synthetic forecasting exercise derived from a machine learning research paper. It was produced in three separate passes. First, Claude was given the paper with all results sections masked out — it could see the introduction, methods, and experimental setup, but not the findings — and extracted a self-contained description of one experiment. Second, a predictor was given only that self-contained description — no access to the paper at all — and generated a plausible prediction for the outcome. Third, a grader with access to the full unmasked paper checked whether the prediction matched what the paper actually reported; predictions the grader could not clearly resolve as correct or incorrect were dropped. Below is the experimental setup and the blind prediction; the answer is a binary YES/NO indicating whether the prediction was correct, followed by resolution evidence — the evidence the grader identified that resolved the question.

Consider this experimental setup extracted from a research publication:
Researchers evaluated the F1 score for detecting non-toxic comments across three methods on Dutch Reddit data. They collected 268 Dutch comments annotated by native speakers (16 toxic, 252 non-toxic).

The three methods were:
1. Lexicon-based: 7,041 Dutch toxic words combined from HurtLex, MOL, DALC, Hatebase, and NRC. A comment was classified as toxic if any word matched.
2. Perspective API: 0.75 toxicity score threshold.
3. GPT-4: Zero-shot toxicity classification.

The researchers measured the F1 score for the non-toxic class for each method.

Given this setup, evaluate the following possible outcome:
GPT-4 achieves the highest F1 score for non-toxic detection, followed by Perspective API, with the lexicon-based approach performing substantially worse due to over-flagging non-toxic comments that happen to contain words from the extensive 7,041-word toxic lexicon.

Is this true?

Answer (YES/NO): NO